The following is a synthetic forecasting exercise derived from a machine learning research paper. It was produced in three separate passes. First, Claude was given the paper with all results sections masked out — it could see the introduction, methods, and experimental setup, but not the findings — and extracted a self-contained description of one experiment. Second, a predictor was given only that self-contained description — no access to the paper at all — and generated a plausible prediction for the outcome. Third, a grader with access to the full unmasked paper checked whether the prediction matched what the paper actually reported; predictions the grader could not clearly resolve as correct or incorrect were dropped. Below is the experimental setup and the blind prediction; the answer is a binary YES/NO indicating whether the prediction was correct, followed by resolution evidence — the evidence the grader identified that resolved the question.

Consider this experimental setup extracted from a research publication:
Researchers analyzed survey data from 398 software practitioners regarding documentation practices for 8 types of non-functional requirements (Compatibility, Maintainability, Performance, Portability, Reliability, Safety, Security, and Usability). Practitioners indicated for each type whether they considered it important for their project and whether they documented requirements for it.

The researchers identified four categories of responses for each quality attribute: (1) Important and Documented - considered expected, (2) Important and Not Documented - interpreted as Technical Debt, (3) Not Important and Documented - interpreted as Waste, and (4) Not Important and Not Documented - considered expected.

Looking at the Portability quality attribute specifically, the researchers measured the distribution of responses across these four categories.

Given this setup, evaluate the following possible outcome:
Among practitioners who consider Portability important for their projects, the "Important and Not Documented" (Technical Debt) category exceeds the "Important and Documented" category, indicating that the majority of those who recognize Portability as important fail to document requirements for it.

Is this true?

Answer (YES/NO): YES